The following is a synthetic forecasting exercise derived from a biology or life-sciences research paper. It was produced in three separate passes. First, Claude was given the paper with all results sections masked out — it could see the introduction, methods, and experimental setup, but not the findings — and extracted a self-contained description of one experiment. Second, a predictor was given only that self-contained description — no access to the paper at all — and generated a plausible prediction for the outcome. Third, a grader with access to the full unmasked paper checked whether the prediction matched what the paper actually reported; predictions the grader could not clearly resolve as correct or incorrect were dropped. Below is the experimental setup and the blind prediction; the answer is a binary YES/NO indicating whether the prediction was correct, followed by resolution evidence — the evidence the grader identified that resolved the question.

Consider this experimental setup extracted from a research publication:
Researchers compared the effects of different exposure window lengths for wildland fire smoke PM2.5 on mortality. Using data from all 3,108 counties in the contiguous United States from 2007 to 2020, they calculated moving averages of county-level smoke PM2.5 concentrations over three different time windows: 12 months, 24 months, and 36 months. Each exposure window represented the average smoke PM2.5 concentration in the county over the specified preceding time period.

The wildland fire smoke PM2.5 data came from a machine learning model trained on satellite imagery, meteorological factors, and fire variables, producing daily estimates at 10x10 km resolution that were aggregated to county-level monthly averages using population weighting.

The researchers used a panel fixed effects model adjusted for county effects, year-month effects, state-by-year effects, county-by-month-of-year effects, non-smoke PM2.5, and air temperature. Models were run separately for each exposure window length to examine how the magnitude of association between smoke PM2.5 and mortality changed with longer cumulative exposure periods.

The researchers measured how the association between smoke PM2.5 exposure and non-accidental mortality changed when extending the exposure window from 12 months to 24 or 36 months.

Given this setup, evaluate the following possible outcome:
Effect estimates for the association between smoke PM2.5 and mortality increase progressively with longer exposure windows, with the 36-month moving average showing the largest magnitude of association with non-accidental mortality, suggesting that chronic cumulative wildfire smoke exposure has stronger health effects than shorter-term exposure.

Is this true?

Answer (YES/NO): NO